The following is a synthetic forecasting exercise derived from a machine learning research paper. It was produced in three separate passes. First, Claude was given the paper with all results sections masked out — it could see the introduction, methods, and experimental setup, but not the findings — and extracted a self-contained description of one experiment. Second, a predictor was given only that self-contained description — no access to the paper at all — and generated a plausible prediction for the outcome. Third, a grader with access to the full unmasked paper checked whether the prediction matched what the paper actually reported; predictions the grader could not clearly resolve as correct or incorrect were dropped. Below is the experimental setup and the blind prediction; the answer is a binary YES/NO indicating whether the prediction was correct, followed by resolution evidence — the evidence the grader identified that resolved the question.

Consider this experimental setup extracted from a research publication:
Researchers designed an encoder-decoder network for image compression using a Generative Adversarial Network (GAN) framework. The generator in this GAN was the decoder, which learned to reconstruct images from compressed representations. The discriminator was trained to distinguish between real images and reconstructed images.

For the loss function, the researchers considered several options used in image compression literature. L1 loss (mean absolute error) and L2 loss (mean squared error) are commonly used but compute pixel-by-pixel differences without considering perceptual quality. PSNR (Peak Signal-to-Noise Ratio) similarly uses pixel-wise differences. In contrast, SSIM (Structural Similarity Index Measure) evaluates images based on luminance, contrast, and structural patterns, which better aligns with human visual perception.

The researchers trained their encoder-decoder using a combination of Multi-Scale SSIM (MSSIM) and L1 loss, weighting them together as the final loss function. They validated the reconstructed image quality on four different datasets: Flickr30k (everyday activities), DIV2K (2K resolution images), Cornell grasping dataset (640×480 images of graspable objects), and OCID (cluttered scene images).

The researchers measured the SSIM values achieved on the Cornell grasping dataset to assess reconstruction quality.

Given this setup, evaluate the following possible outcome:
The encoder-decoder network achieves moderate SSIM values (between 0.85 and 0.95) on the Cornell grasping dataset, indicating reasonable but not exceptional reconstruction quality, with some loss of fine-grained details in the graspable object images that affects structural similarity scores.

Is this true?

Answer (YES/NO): NO